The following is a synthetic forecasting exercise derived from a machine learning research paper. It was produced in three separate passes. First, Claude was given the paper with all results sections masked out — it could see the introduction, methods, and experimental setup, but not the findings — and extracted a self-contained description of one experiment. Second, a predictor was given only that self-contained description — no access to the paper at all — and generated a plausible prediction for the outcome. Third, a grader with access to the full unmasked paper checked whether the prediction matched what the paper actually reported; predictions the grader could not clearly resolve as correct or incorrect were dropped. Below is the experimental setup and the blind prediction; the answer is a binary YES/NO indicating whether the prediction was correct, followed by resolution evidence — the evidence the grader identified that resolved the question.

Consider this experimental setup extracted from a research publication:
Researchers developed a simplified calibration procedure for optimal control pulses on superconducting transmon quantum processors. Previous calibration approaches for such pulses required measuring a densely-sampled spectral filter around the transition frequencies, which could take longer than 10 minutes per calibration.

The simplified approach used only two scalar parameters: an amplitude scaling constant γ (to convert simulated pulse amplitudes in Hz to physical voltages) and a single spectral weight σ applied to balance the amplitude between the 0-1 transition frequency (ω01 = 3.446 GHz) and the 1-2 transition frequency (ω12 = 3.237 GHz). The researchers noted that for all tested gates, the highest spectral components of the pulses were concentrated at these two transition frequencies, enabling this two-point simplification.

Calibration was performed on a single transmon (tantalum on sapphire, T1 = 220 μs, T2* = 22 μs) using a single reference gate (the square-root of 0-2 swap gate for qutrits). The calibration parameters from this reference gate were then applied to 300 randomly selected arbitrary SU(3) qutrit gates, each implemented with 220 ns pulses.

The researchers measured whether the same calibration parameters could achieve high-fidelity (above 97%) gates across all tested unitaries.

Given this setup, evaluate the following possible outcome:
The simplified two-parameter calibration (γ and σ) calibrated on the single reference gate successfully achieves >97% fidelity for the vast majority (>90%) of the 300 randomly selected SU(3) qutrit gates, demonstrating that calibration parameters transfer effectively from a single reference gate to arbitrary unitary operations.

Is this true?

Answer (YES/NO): YES